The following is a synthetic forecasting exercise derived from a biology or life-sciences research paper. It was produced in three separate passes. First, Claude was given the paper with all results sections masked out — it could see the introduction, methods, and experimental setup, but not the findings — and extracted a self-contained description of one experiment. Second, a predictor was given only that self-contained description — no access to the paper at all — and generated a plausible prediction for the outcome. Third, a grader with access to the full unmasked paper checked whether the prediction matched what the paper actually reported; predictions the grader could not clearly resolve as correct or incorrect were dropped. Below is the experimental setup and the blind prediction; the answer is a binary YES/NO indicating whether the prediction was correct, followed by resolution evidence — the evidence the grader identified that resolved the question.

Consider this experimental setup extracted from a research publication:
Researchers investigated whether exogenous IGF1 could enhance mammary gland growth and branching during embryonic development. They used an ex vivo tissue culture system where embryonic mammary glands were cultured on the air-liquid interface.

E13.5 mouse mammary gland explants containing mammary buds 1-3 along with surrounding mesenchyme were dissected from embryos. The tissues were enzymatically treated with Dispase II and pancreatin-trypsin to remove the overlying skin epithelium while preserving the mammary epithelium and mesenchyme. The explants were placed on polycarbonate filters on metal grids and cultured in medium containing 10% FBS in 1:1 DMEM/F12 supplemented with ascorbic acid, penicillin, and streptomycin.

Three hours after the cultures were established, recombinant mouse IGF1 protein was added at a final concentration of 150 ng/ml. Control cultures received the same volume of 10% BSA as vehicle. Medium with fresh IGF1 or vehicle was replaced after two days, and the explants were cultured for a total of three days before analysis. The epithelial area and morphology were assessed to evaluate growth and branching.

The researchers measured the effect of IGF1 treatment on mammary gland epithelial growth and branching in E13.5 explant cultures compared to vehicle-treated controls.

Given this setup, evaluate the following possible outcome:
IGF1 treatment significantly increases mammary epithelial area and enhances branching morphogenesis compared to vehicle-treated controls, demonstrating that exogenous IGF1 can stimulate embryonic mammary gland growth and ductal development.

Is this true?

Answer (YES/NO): NO